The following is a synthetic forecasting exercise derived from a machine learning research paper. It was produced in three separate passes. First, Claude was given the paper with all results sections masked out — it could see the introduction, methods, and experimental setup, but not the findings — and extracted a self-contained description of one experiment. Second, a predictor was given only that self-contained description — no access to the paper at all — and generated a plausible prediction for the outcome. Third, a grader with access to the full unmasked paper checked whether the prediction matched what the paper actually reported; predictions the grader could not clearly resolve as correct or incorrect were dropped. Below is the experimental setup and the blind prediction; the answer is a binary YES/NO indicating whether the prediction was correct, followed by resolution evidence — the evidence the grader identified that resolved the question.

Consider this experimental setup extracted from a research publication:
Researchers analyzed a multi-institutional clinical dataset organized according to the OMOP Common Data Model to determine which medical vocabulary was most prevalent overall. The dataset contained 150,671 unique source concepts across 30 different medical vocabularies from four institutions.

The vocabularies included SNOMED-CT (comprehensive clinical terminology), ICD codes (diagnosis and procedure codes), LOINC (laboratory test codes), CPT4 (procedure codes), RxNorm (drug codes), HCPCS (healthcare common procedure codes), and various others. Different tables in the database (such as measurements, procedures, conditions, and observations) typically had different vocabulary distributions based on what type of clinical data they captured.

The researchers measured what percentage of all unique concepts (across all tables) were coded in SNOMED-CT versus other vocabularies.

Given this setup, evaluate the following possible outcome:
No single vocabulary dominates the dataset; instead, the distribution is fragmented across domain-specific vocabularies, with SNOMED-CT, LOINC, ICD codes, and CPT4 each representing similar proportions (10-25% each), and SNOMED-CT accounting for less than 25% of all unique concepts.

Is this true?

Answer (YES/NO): NO